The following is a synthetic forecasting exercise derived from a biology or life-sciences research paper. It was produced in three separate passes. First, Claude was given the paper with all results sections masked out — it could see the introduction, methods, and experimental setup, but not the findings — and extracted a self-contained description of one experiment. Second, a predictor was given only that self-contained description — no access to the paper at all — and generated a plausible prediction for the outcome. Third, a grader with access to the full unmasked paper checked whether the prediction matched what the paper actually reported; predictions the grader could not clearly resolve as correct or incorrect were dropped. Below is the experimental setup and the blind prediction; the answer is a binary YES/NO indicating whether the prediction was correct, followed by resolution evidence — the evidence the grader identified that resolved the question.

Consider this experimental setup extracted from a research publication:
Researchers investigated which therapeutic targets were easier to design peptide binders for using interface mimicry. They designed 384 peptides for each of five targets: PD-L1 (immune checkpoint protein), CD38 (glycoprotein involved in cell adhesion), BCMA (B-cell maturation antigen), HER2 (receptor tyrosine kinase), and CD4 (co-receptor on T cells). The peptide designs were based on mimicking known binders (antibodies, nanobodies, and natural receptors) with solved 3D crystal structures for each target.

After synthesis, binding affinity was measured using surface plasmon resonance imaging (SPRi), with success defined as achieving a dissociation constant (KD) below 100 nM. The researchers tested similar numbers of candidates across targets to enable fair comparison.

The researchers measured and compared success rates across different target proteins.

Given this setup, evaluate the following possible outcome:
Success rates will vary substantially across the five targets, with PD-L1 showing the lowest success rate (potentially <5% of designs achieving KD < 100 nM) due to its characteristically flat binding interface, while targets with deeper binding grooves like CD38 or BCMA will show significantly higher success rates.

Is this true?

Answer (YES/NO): NO